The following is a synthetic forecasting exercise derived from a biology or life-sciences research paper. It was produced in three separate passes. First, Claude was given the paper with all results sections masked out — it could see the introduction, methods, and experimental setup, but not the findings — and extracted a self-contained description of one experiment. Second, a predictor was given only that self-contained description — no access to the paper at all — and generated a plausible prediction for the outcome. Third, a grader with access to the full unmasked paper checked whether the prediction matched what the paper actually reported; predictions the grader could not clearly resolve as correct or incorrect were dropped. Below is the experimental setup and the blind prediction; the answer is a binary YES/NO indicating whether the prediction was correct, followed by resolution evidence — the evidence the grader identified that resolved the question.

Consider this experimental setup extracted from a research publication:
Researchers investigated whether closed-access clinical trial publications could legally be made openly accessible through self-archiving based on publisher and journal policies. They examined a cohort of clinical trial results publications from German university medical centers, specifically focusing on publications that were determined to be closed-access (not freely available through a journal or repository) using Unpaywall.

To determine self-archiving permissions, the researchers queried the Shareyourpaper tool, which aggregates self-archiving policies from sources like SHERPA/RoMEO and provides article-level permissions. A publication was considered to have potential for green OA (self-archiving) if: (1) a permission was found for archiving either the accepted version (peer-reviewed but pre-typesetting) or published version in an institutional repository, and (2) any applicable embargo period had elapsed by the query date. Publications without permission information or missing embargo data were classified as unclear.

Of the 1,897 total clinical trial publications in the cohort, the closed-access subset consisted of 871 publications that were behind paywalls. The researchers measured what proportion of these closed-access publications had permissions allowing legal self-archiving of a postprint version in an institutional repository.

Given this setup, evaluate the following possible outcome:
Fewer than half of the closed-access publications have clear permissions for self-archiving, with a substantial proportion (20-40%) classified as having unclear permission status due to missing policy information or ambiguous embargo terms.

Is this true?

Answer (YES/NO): NO